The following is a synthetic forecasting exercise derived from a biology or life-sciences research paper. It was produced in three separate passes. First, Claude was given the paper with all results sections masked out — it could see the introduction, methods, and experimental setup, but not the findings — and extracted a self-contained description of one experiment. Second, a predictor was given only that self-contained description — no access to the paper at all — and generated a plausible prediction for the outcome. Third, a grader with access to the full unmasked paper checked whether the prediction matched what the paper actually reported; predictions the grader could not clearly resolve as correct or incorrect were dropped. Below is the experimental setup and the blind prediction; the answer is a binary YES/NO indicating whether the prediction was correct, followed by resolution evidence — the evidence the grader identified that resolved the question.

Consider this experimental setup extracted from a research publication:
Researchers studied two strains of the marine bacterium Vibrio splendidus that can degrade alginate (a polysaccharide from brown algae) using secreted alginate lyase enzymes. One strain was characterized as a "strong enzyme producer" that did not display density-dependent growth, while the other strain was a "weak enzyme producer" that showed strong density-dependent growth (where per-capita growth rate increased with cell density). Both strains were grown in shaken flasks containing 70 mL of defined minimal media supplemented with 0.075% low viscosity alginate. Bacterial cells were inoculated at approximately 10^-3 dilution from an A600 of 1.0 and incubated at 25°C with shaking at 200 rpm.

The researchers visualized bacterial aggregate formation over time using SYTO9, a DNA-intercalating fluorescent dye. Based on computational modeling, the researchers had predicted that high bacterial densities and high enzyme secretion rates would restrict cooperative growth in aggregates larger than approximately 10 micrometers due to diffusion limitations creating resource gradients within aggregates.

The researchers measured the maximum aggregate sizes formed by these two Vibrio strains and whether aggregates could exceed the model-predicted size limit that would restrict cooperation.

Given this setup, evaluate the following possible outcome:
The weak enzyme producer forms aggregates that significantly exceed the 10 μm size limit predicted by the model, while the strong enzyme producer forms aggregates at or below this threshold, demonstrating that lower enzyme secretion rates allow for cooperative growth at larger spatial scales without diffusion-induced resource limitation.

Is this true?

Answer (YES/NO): NO